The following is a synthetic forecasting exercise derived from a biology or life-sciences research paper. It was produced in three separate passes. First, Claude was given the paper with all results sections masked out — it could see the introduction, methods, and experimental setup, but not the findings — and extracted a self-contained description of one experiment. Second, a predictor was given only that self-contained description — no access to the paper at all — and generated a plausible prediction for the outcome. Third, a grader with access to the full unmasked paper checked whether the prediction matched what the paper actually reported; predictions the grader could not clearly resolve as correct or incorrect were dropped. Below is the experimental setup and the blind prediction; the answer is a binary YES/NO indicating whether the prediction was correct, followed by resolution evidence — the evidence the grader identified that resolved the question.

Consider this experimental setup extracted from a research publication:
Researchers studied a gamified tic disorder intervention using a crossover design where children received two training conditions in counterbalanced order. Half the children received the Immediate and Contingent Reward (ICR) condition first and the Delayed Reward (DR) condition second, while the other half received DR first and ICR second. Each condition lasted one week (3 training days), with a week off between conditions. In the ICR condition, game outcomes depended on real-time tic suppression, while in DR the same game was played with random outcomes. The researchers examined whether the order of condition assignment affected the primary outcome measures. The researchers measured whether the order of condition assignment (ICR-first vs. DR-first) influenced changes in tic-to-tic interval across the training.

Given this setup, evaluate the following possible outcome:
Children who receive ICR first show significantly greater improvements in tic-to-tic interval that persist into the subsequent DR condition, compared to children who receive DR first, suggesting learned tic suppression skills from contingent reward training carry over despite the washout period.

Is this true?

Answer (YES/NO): NO